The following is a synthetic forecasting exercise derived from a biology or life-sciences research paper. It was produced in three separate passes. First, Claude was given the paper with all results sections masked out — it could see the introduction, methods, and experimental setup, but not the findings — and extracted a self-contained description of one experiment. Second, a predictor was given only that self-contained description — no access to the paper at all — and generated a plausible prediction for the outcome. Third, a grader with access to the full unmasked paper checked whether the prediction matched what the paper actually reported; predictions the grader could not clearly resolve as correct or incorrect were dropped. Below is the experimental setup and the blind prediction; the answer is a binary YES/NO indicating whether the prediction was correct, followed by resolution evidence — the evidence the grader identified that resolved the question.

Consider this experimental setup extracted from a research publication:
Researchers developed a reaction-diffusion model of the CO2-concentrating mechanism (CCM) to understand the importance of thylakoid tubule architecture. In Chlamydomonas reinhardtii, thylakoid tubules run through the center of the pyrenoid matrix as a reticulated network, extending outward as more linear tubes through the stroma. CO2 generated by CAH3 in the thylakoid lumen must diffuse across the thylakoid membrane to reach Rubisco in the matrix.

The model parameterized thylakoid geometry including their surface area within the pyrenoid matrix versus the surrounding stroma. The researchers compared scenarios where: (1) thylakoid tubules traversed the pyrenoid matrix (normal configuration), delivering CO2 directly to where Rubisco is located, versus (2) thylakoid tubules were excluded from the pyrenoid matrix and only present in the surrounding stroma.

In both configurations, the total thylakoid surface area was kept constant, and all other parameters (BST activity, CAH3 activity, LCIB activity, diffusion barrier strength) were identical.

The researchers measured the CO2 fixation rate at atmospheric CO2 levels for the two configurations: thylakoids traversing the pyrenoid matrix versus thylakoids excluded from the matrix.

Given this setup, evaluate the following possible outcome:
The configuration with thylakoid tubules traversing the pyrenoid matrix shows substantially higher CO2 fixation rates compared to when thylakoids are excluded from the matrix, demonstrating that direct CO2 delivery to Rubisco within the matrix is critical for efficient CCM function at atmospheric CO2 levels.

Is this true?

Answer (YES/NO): NO